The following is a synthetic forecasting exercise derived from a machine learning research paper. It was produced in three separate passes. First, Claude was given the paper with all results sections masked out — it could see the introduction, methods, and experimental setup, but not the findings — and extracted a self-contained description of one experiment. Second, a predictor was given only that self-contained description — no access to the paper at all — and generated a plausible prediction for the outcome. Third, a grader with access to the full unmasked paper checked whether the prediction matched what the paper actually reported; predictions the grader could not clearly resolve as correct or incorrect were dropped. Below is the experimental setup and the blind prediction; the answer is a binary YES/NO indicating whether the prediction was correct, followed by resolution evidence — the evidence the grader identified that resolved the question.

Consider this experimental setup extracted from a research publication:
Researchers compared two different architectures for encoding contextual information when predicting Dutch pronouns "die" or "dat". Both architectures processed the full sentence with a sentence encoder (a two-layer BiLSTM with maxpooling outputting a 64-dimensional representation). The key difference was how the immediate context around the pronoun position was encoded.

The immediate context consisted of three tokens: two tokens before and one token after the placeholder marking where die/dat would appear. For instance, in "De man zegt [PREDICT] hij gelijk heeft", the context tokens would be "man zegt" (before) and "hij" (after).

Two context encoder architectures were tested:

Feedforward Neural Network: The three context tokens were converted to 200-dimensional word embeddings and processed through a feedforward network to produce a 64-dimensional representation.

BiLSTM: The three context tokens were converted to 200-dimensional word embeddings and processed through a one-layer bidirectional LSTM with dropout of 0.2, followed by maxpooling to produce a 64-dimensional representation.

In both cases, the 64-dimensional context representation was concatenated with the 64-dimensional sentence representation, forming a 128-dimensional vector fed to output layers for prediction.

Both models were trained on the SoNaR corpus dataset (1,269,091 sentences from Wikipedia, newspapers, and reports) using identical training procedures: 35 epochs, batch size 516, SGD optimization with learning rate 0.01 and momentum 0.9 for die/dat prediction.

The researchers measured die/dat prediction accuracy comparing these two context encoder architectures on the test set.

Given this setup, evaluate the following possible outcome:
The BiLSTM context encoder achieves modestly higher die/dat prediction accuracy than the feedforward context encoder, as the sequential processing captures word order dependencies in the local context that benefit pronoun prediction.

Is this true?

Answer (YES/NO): NO